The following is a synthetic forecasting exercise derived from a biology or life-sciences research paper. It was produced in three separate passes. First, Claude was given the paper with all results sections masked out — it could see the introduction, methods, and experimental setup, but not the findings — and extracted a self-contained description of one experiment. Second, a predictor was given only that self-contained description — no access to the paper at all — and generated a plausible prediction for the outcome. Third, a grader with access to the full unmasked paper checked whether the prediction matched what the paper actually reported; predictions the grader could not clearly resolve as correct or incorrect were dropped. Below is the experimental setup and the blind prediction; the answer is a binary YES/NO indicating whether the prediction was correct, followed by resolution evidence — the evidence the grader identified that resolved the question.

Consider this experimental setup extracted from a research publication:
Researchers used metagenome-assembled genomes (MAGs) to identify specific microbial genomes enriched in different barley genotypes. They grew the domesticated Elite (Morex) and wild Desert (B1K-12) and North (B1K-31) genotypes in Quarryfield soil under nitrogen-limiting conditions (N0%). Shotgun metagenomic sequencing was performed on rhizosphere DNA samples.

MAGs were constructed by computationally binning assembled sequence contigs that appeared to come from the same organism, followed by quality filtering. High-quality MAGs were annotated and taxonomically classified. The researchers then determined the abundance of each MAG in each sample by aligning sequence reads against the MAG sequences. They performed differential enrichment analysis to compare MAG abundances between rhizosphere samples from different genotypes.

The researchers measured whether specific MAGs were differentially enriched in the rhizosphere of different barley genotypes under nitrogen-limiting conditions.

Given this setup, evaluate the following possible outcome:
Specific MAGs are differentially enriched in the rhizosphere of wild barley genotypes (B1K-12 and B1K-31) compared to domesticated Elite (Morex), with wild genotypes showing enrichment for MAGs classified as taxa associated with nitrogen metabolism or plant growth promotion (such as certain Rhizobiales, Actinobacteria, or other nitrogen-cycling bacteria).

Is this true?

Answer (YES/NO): NO